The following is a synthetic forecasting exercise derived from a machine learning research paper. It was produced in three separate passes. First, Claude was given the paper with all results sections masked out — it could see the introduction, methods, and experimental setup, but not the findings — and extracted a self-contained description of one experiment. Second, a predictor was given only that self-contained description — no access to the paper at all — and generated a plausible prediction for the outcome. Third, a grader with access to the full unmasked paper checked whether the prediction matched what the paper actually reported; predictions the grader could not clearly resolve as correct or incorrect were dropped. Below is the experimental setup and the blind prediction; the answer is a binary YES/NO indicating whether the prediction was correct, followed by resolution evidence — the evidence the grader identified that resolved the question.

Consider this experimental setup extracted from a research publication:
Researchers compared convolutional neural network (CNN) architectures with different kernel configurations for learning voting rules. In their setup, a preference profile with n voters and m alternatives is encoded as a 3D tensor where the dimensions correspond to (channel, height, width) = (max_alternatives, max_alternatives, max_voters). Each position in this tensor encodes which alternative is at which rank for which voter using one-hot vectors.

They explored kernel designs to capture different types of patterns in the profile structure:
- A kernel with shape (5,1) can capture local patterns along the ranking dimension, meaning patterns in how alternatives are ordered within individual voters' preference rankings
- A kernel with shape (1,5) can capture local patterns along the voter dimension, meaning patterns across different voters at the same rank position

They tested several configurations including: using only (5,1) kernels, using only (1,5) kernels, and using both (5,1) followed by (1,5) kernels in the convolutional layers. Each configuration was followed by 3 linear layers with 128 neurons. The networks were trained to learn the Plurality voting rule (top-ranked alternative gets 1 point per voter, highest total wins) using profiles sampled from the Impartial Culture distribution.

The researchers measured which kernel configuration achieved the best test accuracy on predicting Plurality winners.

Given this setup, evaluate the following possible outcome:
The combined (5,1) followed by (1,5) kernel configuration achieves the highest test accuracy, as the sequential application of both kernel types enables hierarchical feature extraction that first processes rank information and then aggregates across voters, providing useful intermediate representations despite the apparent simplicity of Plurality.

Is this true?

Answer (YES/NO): YES